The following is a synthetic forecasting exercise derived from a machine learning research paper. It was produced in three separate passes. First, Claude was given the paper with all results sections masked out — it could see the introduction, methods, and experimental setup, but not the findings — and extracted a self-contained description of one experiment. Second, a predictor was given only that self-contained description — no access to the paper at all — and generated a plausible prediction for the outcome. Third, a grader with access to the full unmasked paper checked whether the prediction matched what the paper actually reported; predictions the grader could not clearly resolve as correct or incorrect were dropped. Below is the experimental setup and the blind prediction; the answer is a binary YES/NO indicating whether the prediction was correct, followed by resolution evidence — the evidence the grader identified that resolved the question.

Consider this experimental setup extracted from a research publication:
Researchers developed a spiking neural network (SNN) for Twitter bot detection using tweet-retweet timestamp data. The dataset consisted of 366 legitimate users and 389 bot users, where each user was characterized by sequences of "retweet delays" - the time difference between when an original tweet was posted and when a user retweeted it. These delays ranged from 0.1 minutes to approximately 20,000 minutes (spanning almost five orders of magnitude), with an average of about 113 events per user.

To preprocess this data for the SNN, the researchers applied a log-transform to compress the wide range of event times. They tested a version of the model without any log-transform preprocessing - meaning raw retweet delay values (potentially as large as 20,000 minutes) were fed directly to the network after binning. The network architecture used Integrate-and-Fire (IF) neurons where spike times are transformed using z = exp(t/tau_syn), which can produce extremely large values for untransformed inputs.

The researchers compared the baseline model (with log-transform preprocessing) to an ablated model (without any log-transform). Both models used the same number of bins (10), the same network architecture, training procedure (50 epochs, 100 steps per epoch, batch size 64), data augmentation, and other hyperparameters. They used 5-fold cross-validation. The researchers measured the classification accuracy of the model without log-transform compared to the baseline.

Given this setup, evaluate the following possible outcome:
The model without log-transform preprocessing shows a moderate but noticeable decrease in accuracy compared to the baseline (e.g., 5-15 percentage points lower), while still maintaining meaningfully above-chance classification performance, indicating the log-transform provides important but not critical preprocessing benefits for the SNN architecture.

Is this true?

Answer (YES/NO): NO